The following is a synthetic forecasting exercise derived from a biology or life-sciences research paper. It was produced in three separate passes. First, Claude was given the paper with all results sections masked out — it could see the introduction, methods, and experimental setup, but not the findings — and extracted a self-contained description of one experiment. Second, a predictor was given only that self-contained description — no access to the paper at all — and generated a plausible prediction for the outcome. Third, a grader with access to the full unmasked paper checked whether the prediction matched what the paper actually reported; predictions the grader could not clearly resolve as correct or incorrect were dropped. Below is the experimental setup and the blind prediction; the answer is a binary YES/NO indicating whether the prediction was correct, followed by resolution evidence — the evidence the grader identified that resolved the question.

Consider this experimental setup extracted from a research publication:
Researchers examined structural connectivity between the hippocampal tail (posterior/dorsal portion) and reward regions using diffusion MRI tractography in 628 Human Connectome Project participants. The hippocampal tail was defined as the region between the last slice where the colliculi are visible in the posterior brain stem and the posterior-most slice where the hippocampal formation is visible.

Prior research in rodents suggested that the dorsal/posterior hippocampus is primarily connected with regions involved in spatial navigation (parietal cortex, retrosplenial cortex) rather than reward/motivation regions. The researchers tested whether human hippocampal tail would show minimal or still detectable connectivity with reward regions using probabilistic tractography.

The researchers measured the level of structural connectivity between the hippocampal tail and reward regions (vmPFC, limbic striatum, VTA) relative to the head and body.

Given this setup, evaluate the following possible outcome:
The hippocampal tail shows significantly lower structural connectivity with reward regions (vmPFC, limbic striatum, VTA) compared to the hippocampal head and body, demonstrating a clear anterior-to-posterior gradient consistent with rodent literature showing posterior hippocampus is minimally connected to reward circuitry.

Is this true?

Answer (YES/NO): NO